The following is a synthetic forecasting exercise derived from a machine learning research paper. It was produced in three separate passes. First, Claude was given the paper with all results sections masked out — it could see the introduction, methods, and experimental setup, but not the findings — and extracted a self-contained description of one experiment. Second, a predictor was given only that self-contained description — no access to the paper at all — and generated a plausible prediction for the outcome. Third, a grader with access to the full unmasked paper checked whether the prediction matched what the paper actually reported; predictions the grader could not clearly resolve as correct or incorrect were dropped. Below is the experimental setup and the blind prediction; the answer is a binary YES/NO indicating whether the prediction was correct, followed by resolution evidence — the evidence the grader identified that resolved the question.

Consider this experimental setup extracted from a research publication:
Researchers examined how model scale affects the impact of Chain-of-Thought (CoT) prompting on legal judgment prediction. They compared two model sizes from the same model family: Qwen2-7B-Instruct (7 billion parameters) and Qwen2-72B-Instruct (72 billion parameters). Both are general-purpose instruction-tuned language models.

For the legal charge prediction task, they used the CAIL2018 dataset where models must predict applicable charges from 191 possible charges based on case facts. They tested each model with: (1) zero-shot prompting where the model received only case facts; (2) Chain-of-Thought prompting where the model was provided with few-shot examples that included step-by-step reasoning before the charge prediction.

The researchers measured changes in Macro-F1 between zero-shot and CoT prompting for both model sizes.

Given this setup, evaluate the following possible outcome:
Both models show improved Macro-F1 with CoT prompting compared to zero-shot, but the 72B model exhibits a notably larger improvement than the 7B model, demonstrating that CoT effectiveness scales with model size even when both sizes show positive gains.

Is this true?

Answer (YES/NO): NO